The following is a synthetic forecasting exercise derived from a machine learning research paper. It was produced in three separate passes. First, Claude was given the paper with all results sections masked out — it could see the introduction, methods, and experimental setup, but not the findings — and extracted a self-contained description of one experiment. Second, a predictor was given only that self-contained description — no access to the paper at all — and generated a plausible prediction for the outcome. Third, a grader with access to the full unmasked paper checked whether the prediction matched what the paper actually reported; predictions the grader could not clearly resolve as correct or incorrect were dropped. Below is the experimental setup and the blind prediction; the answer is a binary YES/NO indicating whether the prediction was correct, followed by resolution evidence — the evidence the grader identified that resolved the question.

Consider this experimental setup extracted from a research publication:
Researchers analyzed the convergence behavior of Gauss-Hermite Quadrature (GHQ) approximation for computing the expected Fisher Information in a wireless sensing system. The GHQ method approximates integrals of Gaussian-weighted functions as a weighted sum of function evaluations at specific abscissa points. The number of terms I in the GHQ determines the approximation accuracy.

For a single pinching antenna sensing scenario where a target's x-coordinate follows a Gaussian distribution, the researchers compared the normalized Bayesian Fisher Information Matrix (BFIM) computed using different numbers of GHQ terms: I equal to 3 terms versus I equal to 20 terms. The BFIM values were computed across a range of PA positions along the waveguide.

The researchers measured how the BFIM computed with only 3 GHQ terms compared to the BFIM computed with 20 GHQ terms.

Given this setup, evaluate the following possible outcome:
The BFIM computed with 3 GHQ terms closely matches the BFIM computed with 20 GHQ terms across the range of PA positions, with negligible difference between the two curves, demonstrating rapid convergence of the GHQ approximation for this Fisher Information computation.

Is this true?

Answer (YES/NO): YES